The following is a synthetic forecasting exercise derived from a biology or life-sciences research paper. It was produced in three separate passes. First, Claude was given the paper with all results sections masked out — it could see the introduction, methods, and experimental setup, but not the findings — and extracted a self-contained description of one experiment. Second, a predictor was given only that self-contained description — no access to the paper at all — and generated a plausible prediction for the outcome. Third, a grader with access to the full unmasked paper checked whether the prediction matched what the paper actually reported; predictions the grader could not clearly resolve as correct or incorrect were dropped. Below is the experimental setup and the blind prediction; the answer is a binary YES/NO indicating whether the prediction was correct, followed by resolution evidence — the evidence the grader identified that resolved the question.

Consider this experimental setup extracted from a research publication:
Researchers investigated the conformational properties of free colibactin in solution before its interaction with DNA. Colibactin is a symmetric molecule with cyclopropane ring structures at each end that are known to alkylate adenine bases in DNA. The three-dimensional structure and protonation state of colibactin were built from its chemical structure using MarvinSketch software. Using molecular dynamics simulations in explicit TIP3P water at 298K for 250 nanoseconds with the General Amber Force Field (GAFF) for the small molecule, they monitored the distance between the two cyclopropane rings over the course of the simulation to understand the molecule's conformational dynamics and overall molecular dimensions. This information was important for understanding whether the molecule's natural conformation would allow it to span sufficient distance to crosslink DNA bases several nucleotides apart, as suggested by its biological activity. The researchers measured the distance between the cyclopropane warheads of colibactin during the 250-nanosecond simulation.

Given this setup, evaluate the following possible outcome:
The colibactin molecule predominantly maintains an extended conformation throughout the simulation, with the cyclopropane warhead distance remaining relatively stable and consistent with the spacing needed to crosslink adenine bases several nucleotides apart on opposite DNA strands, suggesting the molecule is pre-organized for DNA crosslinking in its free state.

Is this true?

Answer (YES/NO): NO